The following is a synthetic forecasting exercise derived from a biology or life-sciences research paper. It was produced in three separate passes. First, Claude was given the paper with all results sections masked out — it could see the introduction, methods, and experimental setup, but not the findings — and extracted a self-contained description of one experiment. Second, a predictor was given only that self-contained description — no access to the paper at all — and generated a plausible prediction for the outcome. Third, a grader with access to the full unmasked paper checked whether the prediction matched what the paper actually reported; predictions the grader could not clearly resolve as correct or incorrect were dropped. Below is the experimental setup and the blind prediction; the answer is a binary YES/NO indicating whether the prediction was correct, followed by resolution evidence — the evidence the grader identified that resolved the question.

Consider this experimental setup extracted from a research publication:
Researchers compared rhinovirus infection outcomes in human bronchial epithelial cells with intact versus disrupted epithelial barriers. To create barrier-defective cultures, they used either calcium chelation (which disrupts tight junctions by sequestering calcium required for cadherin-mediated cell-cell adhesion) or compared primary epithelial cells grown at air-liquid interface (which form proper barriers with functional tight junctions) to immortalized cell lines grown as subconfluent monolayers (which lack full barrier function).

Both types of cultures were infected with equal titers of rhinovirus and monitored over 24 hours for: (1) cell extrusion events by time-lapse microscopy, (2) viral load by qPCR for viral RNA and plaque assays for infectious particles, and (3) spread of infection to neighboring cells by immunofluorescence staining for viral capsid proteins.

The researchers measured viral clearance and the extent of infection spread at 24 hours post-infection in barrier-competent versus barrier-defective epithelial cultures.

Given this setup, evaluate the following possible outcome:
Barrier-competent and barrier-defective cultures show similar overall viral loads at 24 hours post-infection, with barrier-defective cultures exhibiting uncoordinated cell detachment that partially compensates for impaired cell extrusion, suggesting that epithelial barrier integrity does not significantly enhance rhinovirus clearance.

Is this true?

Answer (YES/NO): NO